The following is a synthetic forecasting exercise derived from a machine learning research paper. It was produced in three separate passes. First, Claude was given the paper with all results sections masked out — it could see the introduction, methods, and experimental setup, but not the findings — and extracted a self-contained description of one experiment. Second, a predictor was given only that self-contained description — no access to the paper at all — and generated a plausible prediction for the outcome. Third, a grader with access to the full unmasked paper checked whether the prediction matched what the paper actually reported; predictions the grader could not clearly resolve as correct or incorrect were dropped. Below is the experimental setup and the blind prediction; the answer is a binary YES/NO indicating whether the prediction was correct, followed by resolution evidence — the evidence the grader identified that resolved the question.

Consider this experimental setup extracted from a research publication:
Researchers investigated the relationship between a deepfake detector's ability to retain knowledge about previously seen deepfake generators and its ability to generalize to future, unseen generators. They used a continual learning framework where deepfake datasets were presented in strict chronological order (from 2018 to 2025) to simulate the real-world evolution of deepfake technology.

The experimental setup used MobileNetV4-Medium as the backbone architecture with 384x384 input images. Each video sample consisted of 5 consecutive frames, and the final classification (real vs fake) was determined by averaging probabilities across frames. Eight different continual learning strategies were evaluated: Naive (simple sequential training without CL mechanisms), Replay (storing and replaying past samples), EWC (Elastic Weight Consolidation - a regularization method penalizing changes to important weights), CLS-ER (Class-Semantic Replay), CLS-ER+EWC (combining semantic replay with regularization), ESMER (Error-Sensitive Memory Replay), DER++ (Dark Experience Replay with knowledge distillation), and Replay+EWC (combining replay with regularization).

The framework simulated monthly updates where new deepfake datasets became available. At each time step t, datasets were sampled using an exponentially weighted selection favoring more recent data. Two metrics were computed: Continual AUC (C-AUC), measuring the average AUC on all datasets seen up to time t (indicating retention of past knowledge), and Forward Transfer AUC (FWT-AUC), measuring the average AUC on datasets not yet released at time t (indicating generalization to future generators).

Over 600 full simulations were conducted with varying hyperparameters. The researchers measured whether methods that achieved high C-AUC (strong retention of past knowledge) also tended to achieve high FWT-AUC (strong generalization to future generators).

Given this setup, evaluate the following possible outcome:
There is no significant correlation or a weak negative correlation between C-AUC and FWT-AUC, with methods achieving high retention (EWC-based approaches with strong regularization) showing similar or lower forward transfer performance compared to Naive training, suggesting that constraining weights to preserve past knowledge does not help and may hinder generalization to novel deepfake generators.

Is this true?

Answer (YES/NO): NO